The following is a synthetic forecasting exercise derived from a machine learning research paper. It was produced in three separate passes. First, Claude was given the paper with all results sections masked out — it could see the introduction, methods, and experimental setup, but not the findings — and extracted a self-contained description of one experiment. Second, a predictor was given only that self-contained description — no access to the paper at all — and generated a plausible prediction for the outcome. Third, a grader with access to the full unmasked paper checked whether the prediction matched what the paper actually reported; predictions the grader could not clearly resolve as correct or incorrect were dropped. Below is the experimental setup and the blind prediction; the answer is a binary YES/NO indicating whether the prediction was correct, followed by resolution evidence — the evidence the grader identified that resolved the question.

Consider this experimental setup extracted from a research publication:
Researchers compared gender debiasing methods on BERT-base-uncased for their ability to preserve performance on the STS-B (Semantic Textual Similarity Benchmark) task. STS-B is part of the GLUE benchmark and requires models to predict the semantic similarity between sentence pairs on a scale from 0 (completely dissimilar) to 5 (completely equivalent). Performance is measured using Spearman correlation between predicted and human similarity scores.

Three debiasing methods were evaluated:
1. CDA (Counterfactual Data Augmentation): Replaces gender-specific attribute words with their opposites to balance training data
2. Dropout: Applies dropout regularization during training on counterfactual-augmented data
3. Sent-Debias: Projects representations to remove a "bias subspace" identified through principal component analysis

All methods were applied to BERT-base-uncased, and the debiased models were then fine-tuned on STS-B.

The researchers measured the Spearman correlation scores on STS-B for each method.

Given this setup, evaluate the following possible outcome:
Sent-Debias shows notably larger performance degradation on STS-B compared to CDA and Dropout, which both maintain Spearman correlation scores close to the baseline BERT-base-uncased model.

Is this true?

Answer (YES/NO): NO